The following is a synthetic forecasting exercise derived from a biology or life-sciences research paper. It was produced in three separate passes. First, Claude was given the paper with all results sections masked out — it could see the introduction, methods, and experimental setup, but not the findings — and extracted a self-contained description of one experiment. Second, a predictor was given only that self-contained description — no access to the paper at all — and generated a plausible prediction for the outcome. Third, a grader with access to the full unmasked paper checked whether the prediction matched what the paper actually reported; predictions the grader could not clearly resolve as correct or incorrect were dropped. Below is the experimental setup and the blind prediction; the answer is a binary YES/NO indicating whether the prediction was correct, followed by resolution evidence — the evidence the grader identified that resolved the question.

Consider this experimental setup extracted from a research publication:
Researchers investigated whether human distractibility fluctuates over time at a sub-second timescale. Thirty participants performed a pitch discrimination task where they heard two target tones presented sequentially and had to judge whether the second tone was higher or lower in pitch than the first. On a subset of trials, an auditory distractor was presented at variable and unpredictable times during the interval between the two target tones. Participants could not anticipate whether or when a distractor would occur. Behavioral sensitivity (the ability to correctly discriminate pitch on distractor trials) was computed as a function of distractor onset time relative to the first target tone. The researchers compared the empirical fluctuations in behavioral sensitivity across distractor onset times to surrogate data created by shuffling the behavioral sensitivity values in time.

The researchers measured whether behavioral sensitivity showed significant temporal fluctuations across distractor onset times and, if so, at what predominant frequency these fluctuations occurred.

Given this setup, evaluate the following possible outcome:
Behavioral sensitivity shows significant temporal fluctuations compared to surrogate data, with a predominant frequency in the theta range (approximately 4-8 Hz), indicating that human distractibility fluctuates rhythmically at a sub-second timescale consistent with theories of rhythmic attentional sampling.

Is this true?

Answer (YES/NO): NO